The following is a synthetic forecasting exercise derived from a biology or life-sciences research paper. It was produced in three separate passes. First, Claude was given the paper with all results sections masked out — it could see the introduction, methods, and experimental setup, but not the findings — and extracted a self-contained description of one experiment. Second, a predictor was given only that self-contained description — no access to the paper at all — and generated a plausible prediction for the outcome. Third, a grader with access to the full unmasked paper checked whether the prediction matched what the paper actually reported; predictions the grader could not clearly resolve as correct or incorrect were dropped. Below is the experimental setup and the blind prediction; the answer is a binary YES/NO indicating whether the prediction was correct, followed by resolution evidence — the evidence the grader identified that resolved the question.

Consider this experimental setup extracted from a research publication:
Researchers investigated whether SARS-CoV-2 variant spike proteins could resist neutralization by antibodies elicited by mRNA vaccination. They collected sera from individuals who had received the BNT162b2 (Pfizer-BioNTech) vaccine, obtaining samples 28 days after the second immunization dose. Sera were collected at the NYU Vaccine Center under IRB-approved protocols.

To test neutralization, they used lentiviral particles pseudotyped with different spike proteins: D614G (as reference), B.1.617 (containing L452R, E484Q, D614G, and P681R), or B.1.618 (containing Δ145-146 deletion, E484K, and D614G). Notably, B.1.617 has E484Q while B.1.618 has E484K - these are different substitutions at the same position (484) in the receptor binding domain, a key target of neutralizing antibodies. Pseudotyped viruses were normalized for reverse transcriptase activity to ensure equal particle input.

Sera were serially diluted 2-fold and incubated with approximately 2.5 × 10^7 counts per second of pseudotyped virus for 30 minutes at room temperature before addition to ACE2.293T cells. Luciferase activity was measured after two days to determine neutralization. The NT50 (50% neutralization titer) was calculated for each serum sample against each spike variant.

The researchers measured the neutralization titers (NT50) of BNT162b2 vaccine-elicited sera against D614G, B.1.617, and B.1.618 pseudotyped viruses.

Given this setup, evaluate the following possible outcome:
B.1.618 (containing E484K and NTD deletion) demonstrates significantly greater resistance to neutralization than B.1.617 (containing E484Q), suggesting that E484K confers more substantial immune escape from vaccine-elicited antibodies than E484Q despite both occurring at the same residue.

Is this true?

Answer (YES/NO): NO